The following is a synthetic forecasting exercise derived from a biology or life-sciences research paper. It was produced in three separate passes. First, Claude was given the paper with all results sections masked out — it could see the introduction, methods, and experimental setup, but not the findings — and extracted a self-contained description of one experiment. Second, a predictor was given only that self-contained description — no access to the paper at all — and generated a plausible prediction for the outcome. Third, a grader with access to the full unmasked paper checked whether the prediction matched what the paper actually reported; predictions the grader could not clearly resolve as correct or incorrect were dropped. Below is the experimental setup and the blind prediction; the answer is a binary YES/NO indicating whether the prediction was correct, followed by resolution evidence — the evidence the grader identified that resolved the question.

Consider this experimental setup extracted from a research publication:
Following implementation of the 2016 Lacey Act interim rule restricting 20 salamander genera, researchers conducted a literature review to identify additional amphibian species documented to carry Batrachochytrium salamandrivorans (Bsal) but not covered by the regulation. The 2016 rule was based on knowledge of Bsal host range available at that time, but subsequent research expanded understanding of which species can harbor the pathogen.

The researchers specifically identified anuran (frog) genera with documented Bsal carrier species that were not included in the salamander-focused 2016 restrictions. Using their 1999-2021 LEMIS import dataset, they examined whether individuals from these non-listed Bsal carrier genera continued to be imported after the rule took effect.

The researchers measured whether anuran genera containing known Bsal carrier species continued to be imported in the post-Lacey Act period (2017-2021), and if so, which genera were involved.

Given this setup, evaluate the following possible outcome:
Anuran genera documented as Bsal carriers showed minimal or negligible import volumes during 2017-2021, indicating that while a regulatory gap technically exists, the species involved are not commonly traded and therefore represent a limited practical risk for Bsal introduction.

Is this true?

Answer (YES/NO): NO